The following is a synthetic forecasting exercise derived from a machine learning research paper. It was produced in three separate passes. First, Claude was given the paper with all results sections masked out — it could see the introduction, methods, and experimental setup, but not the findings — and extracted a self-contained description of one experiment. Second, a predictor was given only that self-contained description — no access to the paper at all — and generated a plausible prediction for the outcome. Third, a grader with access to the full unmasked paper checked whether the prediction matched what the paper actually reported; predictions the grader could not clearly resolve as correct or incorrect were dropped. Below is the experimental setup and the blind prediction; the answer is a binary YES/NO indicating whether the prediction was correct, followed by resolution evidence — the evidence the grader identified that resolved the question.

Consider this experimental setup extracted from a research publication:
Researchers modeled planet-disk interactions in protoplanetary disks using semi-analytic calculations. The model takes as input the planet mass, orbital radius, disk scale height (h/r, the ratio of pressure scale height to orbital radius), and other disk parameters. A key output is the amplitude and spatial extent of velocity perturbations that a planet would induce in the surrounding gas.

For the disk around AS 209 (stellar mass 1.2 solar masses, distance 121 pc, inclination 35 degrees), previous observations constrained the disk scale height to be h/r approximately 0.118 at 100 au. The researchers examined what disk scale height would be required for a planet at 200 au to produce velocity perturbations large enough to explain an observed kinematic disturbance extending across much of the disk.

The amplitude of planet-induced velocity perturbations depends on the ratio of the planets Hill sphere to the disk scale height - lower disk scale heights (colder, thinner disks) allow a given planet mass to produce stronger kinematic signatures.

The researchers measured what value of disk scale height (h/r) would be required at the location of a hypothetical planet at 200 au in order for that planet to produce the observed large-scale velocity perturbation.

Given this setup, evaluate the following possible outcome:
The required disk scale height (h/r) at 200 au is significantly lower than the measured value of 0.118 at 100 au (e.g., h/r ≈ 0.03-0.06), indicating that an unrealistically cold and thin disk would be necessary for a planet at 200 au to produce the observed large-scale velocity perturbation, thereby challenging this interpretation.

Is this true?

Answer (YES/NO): YES